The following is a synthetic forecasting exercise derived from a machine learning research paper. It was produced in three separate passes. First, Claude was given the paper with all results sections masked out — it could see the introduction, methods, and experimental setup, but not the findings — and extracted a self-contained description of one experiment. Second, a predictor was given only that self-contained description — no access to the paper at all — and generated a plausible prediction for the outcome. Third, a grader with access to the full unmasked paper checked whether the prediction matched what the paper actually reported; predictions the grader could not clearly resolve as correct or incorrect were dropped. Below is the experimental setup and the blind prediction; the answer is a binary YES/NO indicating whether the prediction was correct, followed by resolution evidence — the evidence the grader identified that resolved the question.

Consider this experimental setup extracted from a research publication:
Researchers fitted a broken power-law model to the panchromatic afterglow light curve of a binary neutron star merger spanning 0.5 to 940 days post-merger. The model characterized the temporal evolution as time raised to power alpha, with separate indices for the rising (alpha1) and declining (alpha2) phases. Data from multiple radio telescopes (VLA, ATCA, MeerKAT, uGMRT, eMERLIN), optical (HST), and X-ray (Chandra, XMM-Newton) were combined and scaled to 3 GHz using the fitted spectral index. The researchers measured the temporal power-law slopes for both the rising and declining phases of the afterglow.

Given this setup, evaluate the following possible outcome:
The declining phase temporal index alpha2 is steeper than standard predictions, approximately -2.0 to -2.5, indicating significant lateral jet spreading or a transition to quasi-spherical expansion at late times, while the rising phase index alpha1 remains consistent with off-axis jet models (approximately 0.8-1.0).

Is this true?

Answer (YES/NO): NO